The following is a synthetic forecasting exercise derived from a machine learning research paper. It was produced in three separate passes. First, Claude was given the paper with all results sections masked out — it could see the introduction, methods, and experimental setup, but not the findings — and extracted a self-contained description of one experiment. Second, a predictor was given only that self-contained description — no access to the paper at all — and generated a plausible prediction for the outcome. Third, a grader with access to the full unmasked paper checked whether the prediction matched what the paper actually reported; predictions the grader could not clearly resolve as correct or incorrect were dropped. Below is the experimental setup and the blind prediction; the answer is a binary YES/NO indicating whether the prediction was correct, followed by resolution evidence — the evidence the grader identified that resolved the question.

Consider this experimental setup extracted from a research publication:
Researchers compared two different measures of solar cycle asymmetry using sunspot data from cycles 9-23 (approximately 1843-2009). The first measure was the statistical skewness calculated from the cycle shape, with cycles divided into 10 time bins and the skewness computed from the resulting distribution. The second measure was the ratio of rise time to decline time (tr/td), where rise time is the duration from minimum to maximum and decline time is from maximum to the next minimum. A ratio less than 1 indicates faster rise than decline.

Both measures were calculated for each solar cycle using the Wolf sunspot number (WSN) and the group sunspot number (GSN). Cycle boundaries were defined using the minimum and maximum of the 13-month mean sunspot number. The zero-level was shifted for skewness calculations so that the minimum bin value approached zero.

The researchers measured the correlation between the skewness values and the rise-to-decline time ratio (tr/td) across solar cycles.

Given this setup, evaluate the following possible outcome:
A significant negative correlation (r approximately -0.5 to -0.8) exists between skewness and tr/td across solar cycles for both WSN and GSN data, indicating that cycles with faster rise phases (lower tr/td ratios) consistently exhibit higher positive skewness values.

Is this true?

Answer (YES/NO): YES